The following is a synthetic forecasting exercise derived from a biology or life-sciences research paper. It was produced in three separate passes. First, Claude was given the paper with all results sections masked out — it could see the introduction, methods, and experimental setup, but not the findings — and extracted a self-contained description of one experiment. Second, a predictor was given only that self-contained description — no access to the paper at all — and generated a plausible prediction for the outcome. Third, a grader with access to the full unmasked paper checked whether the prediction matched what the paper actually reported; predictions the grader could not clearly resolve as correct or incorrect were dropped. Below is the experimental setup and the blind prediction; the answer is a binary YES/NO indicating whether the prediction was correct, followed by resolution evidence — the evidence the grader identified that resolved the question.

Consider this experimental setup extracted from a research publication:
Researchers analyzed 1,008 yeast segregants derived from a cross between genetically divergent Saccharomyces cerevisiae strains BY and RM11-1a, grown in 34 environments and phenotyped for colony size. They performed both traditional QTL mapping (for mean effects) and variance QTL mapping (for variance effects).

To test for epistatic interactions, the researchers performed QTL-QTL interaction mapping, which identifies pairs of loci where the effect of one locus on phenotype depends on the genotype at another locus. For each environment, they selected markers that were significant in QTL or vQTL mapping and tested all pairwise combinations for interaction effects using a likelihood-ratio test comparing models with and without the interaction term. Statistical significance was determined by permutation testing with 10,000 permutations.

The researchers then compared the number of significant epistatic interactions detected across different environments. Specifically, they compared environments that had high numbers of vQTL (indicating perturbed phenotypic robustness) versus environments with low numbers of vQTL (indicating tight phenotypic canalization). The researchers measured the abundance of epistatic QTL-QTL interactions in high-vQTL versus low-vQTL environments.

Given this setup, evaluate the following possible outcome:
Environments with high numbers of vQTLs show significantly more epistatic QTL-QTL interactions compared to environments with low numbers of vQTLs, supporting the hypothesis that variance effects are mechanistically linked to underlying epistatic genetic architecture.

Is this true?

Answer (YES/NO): YES